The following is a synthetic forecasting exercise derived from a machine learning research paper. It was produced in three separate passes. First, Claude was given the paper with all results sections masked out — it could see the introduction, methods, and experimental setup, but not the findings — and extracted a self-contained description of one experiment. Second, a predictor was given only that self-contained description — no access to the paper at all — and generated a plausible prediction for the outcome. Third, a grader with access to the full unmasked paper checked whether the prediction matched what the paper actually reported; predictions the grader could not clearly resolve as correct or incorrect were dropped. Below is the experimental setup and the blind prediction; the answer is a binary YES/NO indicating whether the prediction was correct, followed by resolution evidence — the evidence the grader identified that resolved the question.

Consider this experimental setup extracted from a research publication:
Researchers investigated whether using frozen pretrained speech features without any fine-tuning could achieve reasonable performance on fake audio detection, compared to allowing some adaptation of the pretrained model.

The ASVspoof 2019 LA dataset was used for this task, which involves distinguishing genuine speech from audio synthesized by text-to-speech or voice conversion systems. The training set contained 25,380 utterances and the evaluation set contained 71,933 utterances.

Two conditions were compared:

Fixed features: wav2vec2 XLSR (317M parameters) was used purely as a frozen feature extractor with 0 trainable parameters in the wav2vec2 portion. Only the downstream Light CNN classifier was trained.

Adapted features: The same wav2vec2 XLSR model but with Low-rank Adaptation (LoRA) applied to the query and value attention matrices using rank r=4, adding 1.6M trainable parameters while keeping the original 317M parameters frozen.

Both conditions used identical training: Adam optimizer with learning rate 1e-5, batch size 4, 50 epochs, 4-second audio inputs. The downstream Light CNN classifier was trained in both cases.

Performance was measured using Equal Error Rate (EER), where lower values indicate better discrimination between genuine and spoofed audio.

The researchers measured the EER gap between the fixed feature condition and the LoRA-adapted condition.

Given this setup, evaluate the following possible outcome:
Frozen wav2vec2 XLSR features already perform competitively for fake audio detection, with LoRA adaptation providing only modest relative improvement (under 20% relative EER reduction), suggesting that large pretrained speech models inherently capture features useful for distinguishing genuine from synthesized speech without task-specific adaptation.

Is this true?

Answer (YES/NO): NO